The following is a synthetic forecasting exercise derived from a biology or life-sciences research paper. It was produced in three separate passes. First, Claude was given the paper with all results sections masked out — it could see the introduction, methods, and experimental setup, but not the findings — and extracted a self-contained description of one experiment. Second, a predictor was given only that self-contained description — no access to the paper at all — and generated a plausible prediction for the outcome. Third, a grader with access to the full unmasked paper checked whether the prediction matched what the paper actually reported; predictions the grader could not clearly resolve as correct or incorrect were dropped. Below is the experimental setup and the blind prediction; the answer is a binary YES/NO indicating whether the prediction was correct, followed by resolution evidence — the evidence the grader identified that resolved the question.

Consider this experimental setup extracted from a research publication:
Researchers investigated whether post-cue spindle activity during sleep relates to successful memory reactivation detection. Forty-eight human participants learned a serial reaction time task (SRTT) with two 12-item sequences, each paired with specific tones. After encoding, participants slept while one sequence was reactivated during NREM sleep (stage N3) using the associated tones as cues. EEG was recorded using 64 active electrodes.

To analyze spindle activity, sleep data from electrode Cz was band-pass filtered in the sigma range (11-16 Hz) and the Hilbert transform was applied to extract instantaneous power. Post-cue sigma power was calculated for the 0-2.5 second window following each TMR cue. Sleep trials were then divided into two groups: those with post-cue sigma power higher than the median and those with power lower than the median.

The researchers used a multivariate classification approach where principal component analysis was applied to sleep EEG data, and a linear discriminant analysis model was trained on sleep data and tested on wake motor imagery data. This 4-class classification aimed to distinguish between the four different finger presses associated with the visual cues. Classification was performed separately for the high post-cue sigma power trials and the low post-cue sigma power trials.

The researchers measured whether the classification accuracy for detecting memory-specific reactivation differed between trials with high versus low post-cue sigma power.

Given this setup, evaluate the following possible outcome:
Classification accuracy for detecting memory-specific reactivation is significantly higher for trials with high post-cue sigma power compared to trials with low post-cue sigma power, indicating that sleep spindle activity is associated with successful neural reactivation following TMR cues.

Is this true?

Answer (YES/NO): YES